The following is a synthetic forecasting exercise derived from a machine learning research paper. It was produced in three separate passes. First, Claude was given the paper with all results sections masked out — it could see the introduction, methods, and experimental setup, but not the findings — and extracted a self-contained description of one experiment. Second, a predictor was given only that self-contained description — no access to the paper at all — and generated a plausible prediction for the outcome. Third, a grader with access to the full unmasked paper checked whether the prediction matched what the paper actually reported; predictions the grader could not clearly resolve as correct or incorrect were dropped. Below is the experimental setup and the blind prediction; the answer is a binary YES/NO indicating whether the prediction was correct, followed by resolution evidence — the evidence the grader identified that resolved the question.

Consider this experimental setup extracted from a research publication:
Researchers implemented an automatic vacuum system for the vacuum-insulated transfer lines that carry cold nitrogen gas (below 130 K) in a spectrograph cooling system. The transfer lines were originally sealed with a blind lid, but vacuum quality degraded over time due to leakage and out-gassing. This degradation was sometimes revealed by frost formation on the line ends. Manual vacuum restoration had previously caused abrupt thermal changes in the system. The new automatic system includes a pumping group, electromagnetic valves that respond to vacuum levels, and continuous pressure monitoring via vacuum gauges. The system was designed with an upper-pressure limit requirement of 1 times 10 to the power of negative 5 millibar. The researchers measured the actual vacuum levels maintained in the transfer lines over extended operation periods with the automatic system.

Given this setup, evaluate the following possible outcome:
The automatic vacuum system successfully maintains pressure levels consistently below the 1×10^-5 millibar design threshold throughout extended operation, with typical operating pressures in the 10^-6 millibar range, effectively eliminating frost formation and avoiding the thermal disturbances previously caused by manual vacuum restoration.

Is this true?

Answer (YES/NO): NO